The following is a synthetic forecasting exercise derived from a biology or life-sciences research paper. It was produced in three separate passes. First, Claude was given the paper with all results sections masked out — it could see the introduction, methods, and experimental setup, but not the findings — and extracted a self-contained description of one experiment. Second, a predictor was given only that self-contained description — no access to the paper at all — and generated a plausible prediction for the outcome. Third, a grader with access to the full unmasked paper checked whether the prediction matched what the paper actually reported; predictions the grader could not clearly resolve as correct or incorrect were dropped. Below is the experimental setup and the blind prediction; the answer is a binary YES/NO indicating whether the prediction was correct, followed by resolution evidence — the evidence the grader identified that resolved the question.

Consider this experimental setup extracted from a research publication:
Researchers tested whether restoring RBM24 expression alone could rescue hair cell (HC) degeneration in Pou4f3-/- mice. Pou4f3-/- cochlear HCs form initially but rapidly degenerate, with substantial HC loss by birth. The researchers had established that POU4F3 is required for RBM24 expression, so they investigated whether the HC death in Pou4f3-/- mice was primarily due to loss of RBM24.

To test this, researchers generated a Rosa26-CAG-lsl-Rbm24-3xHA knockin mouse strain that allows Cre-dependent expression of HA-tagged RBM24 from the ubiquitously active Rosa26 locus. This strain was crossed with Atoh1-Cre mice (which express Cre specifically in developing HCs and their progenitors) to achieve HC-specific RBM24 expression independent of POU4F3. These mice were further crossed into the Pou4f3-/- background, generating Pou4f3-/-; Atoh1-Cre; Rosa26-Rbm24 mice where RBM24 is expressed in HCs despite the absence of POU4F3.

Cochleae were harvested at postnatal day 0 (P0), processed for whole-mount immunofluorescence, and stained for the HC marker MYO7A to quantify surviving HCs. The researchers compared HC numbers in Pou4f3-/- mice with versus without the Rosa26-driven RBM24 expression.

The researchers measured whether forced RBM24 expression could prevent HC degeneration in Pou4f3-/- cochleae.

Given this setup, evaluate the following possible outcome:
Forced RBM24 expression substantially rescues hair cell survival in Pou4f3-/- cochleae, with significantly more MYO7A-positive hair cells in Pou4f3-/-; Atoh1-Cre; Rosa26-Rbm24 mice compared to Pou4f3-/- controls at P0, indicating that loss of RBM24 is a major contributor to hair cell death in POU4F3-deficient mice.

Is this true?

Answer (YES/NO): NO